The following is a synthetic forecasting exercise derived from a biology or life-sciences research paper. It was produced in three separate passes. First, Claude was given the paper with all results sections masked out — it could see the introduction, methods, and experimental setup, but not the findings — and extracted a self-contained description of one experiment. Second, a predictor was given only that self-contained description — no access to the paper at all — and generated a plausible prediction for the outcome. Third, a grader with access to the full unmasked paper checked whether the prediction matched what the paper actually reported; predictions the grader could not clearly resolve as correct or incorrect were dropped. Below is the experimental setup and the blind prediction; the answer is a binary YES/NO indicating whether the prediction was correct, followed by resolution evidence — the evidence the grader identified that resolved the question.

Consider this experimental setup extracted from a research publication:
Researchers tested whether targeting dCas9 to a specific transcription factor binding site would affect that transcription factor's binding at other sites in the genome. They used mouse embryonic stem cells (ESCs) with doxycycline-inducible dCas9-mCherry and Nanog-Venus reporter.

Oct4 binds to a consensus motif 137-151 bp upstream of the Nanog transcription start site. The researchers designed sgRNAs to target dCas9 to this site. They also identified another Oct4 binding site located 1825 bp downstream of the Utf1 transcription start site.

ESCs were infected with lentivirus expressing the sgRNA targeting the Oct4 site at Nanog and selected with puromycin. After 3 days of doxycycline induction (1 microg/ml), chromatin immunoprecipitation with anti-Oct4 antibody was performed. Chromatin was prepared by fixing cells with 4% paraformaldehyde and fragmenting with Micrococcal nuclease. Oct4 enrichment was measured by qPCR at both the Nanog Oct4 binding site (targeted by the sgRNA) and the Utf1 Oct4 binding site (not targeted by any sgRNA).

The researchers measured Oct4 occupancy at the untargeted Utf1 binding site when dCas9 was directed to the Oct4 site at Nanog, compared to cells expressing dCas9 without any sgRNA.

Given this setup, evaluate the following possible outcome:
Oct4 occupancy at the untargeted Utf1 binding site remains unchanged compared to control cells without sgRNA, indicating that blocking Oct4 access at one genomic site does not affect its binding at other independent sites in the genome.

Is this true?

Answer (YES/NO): YES